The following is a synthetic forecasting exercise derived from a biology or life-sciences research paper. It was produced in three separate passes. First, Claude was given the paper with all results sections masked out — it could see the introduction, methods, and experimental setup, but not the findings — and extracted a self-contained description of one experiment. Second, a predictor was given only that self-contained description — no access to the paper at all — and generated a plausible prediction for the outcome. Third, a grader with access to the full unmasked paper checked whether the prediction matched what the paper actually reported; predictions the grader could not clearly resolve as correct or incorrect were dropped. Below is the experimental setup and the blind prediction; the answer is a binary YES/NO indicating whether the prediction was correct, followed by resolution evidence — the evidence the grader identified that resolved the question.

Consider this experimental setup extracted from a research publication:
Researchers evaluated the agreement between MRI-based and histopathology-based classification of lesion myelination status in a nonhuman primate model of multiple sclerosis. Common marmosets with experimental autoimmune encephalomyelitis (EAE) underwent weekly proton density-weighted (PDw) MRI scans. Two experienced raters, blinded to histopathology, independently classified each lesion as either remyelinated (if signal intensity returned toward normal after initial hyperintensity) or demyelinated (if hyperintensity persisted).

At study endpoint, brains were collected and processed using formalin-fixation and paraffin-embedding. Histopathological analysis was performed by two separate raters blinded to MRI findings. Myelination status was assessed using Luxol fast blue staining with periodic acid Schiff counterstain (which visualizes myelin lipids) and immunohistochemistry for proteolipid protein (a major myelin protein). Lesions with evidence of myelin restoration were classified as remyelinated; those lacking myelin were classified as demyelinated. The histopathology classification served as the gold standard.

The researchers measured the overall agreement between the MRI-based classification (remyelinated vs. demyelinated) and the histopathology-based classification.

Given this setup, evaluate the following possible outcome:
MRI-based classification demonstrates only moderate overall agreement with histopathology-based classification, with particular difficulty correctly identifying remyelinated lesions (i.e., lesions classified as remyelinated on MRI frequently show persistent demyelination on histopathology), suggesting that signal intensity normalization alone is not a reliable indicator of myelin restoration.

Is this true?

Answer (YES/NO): NO